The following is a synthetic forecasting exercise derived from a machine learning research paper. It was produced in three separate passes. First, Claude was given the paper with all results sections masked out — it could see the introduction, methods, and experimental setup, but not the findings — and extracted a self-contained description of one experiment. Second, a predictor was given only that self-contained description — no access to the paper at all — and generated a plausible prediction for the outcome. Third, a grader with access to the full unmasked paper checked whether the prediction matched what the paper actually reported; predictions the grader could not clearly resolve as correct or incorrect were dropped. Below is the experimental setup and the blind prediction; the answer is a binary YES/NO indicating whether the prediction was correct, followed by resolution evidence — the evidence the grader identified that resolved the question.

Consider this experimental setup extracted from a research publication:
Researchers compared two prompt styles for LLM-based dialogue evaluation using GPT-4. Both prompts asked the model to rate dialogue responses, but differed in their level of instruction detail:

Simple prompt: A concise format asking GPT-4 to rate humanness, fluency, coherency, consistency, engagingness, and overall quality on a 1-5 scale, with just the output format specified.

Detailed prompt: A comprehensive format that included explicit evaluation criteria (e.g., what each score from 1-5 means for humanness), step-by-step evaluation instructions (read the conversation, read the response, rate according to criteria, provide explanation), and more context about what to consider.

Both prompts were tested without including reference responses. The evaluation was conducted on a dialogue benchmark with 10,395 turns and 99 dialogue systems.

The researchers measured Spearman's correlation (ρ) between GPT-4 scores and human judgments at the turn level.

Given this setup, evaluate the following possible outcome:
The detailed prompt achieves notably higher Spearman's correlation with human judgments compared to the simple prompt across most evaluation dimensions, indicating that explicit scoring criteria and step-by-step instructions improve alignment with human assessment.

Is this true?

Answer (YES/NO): YES